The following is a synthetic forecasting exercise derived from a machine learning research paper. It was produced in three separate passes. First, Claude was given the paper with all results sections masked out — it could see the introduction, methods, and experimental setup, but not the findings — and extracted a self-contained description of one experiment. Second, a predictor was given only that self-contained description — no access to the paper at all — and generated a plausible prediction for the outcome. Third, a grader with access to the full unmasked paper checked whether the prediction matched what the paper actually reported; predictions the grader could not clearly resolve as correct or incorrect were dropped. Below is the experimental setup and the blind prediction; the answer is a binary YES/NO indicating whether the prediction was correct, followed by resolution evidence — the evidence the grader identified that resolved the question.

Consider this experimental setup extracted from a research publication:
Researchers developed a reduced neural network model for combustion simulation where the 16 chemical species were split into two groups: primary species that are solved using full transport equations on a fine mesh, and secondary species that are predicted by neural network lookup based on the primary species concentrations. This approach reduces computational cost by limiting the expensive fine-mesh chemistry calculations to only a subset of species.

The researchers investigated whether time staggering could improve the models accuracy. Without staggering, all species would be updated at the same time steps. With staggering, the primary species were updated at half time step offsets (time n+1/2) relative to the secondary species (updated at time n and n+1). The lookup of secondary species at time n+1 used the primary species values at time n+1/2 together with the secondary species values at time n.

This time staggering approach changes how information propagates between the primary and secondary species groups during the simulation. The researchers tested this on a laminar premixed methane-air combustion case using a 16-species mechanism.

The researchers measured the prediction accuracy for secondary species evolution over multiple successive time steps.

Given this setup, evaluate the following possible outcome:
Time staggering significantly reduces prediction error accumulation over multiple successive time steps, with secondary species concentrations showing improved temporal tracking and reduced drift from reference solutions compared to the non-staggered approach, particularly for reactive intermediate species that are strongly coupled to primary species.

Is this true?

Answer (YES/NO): NO